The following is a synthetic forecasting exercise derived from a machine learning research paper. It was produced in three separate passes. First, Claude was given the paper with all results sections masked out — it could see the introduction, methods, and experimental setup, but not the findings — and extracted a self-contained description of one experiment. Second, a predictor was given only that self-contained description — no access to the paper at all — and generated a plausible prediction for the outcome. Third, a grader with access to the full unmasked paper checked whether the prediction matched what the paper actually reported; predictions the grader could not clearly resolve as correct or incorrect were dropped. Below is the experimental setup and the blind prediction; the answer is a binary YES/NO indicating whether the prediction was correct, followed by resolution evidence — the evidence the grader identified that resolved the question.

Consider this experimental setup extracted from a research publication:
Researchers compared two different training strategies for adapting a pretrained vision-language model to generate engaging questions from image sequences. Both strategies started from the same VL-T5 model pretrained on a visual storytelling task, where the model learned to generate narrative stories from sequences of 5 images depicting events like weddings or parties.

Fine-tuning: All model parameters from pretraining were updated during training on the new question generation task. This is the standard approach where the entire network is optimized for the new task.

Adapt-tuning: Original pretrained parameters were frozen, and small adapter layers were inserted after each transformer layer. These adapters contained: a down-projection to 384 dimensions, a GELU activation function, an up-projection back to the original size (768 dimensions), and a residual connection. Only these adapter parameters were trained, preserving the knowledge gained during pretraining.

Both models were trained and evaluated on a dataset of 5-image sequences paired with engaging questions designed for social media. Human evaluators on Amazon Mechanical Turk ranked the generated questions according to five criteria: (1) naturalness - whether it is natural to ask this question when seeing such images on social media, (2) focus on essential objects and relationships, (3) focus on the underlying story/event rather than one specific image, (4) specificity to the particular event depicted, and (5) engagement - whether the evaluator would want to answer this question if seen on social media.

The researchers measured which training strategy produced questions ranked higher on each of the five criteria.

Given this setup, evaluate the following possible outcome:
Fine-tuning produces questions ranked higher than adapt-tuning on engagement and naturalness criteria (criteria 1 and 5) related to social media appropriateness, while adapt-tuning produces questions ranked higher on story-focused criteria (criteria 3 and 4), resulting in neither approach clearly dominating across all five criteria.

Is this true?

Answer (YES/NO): NO